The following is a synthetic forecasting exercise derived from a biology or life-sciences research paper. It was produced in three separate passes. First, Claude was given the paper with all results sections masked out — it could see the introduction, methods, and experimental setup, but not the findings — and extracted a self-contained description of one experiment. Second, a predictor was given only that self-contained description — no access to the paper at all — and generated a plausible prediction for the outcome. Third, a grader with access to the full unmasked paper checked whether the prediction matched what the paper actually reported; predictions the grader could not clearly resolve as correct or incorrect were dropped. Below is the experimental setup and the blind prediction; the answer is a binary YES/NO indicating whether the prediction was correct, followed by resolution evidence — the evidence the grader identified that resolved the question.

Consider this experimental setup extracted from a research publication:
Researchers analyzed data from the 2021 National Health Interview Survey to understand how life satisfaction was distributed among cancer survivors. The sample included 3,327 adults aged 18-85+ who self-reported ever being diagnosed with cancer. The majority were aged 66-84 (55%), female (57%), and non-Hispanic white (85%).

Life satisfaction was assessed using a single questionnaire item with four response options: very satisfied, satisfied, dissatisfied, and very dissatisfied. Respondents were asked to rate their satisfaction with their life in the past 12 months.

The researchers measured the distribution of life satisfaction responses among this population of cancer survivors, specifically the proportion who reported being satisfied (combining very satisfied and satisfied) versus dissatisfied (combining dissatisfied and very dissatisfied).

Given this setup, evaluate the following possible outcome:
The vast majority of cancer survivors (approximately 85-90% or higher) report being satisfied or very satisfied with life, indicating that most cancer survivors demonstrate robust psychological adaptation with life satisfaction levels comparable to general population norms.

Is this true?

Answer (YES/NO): YES